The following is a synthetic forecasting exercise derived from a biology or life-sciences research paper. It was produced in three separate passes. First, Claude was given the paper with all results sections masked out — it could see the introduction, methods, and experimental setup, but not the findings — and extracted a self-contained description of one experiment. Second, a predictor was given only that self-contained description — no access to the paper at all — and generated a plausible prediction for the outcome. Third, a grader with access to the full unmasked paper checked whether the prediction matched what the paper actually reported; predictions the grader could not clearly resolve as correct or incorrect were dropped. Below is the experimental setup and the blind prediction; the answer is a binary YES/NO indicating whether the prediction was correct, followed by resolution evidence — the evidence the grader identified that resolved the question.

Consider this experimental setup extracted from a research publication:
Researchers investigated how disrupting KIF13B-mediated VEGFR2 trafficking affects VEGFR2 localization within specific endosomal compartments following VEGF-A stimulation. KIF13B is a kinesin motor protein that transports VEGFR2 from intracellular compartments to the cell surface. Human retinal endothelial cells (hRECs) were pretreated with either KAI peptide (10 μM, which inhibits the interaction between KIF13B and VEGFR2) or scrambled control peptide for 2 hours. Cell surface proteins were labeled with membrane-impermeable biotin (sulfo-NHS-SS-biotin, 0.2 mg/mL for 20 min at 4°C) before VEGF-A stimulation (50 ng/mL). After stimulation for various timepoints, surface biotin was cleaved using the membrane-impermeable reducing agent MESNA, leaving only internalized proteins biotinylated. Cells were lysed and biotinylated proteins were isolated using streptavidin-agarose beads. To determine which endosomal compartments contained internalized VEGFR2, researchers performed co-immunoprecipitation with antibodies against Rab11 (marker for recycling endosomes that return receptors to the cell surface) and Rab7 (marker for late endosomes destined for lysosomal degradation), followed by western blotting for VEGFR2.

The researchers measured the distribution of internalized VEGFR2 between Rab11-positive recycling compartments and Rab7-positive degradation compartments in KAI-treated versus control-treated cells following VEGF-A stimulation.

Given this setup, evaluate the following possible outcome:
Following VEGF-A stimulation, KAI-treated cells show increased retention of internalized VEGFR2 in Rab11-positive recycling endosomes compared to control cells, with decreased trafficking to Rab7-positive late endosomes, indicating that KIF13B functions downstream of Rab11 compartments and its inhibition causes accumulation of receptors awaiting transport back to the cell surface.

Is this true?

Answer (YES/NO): NO